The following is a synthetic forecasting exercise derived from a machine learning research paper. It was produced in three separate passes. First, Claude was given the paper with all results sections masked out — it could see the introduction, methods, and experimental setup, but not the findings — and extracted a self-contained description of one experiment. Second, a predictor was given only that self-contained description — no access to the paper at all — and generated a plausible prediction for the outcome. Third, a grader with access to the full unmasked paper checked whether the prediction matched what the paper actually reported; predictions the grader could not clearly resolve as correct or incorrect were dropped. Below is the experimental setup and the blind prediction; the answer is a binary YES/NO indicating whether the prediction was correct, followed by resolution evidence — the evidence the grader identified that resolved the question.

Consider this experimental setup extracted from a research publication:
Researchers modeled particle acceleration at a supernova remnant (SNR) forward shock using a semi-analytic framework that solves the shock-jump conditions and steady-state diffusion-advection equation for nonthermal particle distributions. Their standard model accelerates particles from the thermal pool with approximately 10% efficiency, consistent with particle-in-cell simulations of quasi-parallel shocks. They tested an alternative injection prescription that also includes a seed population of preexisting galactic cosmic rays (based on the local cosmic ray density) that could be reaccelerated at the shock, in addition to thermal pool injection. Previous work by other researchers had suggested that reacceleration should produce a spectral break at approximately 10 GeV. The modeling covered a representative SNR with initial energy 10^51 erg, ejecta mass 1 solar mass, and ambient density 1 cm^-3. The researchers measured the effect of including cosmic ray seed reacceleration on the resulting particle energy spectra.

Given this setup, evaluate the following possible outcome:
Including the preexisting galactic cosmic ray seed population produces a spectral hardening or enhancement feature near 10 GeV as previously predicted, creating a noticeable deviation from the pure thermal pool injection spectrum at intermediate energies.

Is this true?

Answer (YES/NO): NO